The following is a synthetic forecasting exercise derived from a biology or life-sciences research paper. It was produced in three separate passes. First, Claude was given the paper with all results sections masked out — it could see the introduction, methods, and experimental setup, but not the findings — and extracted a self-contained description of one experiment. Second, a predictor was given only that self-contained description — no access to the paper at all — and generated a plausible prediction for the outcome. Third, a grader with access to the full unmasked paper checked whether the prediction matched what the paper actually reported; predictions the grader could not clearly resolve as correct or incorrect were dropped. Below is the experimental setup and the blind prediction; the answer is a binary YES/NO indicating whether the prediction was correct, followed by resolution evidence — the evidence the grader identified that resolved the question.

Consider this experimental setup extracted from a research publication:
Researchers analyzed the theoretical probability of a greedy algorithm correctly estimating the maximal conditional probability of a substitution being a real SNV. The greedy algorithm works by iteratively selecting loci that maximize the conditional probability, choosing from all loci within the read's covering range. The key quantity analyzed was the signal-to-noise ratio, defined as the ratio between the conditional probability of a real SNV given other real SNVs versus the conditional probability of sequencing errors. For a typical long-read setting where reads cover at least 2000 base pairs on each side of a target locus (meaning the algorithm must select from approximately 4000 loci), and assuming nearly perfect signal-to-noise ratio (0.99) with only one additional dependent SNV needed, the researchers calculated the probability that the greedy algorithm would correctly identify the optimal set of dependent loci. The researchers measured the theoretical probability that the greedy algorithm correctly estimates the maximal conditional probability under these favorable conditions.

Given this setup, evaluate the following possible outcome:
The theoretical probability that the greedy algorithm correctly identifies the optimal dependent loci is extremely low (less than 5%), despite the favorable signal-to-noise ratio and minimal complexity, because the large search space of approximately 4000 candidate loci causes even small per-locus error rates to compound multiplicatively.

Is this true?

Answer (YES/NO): YES